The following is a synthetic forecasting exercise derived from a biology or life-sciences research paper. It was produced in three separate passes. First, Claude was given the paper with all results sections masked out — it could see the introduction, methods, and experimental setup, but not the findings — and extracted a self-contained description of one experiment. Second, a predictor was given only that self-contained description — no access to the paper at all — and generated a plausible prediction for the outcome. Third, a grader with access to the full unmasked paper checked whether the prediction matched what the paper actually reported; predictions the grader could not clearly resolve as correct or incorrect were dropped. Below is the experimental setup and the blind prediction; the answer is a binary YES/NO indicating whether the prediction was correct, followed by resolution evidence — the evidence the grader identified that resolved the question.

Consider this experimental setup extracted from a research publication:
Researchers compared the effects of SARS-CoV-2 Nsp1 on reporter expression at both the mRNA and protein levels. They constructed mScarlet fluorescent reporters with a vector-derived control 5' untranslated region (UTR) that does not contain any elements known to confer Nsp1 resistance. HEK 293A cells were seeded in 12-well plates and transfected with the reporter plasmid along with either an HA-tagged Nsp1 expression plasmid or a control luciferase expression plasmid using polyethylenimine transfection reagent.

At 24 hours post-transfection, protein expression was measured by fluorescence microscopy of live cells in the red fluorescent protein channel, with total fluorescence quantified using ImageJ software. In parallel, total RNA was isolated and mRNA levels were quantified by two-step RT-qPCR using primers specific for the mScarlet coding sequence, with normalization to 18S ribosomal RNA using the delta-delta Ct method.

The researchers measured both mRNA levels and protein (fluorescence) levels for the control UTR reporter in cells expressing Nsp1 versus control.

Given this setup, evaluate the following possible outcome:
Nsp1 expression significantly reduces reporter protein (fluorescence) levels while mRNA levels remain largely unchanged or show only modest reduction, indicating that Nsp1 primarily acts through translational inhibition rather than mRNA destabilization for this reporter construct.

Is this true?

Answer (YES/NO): NO